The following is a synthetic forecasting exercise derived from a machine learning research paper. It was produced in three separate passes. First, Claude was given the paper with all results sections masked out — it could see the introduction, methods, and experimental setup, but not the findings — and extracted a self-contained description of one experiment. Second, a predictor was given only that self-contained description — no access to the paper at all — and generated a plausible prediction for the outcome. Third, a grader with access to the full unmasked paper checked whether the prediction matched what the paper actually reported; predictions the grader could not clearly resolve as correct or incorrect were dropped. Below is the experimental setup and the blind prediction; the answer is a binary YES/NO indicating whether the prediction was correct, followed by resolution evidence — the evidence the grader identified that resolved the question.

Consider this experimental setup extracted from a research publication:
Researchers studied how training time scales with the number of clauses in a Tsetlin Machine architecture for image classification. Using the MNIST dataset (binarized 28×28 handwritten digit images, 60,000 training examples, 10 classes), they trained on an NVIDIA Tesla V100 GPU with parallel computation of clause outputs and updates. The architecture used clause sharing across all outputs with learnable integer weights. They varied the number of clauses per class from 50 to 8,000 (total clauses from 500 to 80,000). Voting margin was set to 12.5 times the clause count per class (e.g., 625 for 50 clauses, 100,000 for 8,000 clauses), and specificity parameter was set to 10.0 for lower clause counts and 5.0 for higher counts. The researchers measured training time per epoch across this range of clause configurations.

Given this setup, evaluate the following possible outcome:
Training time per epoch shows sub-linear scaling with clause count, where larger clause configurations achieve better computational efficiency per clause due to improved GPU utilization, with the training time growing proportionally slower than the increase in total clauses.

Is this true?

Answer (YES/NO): YES